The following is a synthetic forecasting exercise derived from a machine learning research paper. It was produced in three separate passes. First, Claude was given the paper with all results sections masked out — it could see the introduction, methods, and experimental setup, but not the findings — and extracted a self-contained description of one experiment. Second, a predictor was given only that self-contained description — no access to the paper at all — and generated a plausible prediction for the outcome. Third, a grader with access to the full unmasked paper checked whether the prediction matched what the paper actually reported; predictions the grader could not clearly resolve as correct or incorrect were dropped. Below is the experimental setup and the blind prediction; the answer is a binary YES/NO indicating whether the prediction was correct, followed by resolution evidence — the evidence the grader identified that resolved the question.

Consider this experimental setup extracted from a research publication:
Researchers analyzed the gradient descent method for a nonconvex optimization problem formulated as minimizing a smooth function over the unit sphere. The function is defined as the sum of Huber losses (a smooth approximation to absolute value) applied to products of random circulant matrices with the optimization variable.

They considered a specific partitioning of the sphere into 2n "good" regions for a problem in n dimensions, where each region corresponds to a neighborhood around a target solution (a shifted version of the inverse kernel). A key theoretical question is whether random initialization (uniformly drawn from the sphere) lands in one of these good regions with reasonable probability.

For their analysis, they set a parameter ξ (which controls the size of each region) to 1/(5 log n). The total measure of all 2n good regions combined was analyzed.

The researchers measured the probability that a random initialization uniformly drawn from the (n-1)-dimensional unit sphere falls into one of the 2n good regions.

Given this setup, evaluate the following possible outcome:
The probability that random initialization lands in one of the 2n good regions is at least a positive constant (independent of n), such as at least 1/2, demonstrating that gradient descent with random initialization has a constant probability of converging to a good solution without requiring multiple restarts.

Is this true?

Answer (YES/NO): YES